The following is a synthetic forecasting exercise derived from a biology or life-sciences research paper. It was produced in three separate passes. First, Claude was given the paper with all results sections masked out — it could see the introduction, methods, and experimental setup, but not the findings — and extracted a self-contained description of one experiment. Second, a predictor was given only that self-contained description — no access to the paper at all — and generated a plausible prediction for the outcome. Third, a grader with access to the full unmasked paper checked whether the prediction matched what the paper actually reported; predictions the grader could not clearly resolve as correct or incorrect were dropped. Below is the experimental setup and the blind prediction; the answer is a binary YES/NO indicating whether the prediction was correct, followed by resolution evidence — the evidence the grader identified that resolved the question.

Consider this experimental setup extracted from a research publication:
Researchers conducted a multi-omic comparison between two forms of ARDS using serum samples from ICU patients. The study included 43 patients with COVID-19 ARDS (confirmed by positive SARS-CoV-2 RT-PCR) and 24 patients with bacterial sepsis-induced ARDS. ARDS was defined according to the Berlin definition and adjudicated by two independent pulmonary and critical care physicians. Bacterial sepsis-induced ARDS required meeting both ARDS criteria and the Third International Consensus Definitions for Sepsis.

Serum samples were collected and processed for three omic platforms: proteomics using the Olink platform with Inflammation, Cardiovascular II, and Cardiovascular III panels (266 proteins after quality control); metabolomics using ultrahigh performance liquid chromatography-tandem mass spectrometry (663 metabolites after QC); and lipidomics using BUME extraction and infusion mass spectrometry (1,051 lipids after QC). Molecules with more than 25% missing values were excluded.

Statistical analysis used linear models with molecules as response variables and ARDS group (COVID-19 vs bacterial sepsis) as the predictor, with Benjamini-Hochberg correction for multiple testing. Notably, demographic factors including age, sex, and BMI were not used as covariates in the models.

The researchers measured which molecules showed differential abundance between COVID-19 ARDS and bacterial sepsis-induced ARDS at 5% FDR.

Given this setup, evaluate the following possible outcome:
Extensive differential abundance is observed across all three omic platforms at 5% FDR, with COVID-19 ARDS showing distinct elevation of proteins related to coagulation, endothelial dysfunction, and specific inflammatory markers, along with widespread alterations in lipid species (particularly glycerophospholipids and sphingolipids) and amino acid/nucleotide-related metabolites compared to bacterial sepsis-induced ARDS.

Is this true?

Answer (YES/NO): NO